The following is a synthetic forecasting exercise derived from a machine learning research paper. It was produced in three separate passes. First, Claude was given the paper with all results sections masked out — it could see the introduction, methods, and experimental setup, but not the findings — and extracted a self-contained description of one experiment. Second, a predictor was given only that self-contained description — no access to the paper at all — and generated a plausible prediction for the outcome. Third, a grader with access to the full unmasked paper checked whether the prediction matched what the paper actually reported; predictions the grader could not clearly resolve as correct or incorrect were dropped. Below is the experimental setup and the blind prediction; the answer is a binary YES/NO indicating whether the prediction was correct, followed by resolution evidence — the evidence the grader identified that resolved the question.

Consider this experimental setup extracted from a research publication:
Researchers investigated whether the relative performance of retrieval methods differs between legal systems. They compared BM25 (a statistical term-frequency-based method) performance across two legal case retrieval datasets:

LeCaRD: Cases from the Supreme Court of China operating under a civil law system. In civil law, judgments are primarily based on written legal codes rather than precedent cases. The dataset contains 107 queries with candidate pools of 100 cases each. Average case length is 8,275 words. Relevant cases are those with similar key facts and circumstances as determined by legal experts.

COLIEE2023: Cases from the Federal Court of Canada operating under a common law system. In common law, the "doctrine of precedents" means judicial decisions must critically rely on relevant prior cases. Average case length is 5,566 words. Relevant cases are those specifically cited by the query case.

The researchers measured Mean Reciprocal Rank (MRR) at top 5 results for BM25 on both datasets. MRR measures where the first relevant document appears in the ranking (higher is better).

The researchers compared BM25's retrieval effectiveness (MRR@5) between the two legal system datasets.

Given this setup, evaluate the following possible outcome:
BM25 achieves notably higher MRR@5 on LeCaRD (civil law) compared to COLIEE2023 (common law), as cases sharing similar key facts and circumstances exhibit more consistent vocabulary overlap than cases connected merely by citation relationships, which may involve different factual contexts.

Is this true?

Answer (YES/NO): YES